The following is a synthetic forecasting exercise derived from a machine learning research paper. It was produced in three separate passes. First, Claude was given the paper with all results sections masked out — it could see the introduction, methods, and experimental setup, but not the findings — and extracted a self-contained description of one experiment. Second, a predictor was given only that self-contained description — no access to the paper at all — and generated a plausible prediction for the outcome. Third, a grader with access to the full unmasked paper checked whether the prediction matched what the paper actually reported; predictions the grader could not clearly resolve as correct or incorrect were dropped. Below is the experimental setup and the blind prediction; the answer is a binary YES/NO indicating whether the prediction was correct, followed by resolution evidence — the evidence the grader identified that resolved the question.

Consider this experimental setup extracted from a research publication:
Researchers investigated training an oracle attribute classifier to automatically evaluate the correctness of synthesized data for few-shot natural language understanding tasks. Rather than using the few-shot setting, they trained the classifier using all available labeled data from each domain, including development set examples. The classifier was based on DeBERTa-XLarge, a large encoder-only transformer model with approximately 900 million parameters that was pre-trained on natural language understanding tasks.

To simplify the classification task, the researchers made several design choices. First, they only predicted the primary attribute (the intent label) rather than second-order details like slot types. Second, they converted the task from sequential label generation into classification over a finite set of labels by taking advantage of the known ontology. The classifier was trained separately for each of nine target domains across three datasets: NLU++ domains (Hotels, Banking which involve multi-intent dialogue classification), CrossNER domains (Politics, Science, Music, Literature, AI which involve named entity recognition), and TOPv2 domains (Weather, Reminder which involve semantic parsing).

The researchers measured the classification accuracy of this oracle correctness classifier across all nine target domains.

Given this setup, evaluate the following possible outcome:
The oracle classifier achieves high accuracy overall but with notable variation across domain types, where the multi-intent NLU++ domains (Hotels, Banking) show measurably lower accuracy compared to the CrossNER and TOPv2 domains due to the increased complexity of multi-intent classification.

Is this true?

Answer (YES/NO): NO